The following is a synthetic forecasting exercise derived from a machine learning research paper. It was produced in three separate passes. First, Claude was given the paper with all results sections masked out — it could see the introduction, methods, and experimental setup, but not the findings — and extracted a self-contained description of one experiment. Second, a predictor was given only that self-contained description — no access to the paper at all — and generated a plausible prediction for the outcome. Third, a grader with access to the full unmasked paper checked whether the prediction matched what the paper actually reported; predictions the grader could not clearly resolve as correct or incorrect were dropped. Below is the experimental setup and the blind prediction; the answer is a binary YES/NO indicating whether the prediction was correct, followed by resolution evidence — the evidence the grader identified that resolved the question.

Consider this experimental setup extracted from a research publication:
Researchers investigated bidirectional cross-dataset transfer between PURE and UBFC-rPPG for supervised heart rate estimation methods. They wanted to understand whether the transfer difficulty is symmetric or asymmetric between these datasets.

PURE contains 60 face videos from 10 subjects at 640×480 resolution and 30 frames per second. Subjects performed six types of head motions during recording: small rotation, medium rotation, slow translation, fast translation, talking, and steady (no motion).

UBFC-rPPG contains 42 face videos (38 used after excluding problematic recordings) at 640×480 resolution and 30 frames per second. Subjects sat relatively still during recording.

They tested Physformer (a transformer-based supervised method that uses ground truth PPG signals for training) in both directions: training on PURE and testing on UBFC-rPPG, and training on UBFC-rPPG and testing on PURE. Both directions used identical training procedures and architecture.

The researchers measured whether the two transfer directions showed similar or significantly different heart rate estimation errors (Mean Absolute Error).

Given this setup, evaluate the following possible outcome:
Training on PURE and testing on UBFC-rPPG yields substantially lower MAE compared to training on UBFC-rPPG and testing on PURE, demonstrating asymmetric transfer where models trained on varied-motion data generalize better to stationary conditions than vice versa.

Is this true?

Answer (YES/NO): NO